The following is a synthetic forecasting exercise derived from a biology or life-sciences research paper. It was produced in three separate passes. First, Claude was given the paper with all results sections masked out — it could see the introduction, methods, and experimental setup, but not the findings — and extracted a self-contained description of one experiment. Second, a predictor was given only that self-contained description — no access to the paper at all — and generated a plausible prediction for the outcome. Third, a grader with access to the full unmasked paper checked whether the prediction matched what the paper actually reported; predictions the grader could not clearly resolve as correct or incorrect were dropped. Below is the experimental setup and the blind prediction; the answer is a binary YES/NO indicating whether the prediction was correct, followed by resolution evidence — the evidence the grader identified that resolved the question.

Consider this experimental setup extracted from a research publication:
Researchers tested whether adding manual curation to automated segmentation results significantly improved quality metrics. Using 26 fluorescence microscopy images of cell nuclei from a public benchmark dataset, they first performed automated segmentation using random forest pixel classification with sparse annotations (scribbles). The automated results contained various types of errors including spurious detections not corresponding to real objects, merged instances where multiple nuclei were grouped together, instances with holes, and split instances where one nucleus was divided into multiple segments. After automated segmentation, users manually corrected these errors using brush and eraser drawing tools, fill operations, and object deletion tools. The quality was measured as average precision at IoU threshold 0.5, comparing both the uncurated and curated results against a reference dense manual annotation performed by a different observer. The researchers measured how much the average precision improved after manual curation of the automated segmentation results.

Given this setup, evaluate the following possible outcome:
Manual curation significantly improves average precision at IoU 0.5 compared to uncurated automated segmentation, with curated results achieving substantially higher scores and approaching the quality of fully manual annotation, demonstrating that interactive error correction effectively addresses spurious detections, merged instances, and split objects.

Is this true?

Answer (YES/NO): YES